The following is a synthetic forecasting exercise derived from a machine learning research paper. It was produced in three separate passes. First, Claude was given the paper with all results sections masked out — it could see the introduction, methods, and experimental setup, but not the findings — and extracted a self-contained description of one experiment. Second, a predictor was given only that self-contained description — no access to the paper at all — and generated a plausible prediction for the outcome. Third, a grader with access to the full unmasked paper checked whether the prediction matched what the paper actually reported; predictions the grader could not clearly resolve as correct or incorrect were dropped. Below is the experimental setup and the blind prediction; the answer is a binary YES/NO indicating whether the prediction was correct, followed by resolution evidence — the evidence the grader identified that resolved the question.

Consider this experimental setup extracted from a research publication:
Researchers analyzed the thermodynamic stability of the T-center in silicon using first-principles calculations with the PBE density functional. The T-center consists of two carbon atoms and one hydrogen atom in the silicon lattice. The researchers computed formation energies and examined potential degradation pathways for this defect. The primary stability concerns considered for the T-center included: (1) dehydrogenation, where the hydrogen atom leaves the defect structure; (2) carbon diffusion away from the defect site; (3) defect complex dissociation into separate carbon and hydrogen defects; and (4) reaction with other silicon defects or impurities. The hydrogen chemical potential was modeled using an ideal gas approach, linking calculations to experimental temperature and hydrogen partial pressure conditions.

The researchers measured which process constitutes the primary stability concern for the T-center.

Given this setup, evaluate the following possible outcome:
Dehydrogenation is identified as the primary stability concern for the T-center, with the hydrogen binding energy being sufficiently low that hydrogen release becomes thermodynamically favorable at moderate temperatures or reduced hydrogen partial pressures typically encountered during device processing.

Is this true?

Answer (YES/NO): YES